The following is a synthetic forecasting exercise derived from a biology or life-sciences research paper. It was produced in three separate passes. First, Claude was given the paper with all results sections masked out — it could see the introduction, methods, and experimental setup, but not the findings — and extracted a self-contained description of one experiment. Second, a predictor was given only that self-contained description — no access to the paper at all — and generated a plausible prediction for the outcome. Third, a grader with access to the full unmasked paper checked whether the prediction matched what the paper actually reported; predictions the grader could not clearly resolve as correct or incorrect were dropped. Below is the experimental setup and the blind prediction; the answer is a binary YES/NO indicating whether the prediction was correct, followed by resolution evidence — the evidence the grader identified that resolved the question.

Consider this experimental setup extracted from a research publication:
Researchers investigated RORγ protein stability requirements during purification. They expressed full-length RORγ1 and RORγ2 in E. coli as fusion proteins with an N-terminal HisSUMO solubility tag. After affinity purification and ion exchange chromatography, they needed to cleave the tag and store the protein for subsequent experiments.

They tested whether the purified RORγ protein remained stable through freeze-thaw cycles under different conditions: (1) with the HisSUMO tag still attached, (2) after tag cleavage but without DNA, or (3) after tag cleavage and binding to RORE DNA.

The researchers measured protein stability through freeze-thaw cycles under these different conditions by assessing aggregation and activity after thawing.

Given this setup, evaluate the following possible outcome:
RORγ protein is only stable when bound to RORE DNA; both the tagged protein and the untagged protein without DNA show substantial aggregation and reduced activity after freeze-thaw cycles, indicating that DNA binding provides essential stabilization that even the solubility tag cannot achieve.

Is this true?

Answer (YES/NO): NO